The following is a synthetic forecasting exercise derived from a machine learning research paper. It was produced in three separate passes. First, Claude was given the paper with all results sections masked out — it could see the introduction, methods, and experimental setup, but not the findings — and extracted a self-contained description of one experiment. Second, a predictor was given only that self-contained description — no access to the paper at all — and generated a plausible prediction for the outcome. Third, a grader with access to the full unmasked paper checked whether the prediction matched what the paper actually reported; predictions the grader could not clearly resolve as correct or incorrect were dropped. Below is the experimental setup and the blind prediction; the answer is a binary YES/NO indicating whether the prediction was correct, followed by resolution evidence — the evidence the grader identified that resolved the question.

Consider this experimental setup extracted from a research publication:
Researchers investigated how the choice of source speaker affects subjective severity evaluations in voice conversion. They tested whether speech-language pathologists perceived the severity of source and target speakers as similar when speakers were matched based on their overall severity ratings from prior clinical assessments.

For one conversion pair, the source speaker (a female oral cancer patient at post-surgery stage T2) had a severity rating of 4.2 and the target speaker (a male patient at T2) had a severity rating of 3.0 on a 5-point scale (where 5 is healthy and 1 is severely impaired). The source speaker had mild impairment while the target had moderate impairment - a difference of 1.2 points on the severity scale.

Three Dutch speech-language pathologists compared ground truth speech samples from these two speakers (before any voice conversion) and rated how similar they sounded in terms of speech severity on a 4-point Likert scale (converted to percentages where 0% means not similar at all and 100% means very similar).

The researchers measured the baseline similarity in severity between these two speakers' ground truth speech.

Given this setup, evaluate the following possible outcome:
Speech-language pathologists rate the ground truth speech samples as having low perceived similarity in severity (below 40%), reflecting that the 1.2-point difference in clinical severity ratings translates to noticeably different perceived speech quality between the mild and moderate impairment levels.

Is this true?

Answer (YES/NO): NO